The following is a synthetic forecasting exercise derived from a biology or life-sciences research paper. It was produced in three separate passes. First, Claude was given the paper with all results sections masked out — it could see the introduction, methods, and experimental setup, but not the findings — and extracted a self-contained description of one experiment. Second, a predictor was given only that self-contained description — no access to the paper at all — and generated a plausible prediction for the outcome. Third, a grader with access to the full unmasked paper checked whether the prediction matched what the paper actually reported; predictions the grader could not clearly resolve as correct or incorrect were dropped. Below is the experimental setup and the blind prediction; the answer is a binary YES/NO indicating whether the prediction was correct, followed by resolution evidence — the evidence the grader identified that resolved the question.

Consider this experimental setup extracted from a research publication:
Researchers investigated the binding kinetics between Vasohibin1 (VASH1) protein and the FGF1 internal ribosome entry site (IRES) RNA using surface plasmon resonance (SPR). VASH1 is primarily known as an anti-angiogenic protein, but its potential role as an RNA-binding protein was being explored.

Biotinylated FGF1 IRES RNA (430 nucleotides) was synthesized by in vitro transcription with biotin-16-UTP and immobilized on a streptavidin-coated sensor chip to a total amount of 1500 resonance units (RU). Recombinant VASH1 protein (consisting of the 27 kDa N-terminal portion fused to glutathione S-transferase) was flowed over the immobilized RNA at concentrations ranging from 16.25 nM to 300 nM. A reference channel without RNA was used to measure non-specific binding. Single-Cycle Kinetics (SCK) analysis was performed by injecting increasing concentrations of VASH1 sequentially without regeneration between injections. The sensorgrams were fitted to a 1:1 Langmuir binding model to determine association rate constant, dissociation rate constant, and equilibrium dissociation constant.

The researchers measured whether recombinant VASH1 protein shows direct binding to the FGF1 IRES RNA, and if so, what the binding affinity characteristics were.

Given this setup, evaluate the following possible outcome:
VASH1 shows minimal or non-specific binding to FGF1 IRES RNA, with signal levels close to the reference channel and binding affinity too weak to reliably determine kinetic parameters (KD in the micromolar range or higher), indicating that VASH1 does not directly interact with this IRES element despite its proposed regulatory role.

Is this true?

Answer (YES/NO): NO